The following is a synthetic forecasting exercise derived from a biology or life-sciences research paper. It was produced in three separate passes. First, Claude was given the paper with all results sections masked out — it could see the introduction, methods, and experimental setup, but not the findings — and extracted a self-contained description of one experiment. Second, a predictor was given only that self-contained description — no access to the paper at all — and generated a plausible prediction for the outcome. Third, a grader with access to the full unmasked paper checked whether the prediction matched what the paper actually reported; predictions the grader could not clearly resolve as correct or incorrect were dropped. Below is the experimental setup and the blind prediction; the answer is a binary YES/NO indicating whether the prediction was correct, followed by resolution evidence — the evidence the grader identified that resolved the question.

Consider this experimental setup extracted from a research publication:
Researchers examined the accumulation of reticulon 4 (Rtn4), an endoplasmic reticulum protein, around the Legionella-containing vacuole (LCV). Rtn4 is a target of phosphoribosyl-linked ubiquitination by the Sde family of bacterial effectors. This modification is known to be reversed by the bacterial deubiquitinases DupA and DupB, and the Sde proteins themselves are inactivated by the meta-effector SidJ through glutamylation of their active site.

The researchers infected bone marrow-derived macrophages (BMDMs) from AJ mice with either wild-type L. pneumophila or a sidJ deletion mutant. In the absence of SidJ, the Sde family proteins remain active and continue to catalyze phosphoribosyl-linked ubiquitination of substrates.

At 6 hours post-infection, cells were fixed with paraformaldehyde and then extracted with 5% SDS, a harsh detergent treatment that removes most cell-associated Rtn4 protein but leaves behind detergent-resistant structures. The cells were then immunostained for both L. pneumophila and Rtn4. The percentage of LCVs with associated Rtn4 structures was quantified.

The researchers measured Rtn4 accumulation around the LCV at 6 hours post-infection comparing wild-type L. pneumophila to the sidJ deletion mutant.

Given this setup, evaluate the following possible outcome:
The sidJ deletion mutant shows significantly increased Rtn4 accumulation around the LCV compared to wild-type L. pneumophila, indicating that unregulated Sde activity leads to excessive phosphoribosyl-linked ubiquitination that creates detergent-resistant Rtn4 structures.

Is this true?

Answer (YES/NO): YES